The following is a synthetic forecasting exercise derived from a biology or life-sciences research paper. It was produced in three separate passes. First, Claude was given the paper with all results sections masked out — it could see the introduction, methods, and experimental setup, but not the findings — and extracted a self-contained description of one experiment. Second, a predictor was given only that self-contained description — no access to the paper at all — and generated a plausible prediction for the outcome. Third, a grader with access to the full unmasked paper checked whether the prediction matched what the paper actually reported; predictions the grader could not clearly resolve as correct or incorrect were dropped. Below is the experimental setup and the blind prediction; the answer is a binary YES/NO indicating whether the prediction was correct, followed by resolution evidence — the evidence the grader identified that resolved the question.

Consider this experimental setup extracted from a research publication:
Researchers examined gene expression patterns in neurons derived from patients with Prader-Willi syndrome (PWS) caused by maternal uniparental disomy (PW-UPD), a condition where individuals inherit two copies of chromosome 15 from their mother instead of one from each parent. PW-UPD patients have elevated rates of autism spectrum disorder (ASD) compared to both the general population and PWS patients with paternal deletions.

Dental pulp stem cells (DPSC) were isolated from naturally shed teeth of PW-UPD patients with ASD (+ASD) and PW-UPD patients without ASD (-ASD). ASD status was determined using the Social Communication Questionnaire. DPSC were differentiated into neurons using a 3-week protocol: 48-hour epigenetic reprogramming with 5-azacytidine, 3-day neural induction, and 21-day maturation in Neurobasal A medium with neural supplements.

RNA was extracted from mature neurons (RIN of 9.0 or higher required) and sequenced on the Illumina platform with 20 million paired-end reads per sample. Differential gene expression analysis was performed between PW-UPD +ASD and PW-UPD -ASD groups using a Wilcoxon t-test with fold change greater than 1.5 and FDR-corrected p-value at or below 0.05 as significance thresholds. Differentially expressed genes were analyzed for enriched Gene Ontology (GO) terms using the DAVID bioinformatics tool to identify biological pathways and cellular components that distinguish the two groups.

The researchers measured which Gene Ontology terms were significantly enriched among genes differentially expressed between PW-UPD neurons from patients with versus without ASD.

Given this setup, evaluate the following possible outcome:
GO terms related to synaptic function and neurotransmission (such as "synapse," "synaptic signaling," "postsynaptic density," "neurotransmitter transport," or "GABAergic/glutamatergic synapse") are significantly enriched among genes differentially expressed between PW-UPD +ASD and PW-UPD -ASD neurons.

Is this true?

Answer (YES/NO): NO